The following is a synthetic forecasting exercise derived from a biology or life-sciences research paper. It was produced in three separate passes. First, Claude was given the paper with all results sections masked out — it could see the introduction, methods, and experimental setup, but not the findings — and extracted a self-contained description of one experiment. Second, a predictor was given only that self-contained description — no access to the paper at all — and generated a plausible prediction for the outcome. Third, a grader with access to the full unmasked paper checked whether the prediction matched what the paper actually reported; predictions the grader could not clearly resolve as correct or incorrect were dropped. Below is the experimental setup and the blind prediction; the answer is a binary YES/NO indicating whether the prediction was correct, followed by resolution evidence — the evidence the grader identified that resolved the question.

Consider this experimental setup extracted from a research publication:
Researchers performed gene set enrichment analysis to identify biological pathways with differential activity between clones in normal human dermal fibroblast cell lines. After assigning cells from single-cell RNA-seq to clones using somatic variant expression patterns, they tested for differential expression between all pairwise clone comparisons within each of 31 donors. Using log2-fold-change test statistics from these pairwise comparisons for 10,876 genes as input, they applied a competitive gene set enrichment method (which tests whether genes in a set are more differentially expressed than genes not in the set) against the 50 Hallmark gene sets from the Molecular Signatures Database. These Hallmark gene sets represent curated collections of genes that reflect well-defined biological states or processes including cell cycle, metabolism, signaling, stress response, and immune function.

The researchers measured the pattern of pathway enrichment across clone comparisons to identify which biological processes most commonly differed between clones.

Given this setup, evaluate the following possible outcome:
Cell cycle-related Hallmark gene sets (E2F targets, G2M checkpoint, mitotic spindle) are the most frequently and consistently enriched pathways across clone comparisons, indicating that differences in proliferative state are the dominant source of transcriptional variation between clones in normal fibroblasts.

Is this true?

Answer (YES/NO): YES